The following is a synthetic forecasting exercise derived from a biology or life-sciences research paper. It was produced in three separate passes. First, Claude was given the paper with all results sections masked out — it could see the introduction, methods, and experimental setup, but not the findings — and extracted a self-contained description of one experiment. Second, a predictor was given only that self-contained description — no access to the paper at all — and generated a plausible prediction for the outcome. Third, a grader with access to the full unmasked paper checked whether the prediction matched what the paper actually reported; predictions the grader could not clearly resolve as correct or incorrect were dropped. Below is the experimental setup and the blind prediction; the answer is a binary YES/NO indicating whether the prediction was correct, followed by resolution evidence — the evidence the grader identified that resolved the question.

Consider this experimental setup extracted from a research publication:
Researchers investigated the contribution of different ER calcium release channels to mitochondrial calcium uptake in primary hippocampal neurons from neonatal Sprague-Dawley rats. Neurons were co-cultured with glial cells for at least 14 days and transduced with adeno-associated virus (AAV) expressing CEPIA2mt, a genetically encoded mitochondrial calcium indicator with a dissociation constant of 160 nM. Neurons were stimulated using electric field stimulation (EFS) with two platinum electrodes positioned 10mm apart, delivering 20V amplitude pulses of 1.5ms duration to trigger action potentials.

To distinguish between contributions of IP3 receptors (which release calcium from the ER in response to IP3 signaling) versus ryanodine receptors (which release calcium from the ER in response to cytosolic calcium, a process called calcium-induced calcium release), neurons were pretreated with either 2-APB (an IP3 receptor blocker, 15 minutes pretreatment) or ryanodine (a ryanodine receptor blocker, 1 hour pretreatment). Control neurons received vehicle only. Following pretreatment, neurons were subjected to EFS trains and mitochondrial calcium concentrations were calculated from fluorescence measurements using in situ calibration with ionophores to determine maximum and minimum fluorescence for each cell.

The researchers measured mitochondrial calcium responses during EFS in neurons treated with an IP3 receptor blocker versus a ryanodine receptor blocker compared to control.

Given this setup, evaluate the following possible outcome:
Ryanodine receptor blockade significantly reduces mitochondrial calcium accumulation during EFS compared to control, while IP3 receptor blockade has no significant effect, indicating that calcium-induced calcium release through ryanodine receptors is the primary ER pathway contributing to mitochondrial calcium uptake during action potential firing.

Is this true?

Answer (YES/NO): NO